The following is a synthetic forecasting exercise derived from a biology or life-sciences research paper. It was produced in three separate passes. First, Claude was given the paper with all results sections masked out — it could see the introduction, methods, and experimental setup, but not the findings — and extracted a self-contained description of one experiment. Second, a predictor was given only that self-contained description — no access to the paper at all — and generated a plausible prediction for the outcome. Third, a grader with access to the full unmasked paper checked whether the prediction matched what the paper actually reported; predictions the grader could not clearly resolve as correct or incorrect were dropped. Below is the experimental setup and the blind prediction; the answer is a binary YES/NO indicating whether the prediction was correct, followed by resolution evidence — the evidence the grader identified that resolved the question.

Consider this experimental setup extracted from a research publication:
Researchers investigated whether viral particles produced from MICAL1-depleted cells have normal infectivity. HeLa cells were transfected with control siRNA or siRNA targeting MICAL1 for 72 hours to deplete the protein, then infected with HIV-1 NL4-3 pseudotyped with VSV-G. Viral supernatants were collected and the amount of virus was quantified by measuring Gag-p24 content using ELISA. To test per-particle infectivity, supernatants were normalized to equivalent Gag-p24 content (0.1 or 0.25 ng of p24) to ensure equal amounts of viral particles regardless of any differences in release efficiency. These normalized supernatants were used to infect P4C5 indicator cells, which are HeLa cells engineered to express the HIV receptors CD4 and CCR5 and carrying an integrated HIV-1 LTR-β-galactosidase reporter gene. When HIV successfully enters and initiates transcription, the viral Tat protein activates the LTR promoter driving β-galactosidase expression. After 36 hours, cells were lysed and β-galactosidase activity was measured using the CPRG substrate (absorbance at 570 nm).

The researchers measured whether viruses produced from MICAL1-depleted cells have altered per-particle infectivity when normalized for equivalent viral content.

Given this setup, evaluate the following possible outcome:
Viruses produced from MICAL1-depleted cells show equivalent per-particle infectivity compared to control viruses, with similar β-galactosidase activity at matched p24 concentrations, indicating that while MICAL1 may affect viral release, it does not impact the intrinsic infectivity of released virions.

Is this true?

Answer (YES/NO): YES